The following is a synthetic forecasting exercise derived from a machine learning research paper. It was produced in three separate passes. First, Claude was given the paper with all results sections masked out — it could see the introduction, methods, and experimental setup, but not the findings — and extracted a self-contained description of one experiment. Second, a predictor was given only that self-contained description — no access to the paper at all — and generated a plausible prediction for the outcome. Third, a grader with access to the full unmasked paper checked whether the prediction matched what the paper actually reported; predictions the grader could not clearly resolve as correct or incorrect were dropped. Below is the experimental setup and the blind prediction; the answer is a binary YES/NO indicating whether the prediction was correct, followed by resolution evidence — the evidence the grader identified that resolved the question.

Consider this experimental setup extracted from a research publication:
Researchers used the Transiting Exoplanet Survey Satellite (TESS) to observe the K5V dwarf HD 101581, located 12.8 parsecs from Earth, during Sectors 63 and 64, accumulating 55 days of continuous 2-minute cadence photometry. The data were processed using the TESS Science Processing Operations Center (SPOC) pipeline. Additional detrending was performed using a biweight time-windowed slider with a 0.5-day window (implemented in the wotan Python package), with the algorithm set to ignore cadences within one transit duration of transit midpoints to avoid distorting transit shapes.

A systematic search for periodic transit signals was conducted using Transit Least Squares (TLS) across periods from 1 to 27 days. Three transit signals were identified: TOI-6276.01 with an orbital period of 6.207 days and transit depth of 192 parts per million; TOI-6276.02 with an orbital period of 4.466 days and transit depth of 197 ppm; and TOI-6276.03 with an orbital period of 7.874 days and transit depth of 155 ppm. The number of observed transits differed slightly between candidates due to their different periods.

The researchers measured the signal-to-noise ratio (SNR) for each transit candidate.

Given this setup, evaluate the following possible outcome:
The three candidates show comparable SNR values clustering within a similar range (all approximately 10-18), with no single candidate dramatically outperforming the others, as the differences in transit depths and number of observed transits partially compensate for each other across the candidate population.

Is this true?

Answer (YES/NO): NO